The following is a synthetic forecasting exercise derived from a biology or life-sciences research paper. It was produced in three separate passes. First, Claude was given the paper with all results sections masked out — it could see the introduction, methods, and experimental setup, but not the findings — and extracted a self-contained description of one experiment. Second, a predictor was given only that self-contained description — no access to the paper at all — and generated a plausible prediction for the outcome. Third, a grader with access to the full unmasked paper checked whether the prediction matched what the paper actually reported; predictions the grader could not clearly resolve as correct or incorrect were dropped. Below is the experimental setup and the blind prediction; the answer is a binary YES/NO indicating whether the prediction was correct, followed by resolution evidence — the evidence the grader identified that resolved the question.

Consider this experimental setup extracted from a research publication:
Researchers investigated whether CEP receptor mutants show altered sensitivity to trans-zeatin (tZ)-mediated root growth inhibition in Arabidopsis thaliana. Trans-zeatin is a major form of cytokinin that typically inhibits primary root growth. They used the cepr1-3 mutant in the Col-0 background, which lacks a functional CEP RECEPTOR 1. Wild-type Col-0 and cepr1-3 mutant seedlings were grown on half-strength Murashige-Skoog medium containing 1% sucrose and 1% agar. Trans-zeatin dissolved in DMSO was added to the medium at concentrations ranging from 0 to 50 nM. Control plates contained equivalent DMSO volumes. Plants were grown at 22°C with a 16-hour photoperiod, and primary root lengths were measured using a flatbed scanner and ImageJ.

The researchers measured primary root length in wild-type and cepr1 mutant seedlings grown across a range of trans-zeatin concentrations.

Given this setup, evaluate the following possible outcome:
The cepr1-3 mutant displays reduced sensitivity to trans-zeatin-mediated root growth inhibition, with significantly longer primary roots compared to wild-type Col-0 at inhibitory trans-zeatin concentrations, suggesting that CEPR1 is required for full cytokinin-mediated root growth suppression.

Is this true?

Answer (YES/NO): YES